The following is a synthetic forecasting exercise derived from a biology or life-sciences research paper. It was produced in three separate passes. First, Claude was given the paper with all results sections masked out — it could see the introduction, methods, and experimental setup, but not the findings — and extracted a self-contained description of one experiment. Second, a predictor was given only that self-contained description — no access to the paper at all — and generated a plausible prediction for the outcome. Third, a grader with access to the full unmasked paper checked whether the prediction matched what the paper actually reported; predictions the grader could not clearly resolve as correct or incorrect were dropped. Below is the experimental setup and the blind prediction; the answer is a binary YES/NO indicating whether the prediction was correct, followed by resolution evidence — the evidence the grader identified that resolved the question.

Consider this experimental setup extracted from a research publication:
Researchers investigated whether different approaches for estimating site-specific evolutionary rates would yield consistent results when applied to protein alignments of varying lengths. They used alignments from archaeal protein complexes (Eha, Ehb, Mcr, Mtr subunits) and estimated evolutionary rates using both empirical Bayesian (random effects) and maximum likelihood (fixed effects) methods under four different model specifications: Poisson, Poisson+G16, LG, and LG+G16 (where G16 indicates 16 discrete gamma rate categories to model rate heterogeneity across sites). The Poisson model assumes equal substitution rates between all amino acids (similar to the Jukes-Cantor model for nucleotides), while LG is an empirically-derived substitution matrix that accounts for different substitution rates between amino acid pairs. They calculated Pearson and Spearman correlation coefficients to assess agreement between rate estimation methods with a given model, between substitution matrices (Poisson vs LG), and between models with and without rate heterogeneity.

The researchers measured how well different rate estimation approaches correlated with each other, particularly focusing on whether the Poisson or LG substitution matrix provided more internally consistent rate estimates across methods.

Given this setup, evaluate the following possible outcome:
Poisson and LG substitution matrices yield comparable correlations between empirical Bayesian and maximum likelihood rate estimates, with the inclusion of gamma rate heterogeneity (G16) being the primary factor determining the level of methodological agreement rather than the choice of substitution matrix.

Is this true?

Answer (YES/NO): NO